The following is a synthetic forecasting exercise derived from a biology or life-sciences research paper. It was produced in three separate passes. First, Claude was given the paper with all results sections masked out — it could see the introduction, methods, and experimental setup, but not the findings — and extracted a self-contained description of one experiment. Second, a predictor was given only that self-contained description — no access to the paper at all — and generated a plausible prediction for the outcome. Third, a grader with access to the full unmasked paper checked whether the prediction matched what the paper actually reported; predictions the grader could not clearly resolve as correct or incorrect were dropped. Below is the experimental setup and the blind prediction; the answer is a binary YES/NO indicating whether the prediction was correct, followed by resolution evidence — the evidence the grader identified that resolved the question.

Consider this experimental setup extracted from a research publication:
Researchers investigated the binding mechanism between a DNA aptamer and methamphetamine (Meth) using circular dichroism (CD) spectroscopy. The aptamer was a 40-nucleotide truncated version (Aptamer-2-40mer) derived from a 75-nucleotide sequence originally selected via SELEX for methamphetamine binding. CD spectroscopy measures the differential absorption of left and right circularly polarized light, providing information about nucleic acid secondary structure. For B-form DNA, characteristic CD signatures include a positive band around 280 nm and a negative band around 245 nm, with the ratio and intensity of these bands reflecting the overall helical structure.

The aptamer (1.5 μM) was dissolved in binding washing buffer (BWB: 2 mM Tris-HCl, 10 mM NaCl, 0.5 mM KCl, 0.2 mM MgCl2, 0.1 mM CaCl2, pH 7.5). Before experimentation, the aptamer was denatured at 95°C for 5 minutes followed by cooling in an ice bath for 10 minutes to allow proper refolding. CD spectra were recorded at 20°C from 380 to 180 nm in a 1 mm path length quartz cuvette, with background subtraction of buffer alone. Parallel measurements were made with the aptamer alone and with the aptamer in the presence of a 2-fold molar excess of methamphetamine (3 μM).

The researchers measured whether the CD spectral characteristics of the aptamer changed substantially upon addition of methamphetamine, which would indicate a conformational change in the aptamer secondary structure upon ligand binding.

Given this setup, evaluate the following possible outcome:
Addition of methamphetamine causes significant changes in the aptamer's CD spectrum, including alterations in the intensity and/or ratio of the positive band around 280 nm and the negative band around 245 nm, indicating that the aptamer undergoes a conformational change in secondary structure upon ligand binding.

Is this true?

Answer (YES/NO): NO